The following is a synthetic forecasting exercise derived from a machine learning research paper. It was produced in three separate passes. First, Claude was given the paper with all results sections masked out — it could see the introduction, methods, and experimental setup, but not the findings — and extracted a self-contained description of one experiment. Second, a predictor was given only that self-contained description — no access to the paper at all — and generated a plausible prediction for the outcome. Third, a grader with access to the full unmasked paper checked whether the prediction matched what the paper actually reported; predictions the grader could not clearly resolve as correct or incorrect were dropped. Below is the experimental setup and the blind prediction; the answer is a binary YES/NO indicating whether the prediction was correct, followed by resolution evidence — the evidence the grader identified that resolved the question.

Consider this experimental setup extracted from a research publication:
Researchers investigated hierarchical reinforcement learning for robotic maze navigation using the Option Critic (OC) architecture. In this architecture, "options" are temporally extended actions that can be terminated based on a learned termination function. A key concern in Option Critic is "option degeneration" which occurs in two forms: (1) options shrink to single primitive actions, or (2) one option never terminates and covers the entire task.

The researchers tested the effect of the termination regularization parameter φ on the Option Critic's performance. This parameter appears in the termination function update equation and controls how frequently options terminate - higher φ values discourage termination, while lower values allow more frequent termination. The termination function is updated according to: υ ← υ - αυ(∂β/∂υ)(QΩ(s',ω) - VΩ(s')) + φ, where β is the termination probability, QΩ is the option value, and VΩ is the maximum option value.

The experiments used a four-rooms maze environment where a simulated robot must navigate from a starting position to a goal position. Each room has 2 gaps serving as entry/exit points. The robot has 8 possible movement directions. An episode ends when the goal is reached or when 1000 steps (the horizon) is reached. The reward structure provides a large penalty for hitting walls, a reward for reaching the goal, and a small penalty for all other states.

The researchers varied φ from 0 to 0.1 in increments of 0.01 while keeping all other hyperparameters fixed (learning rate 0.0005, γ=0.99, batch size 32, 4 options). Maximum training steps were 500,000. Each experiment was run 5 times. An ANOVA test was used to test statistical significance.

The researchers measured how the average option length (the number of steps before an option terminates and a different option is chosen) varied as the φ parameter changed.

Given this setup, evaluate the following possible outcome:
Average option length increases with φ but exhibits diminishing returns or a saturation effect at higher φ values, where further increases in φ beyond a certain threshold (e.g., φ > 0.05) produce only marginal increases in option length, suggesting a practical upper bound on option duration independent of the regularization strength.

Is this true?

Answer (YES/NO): NO